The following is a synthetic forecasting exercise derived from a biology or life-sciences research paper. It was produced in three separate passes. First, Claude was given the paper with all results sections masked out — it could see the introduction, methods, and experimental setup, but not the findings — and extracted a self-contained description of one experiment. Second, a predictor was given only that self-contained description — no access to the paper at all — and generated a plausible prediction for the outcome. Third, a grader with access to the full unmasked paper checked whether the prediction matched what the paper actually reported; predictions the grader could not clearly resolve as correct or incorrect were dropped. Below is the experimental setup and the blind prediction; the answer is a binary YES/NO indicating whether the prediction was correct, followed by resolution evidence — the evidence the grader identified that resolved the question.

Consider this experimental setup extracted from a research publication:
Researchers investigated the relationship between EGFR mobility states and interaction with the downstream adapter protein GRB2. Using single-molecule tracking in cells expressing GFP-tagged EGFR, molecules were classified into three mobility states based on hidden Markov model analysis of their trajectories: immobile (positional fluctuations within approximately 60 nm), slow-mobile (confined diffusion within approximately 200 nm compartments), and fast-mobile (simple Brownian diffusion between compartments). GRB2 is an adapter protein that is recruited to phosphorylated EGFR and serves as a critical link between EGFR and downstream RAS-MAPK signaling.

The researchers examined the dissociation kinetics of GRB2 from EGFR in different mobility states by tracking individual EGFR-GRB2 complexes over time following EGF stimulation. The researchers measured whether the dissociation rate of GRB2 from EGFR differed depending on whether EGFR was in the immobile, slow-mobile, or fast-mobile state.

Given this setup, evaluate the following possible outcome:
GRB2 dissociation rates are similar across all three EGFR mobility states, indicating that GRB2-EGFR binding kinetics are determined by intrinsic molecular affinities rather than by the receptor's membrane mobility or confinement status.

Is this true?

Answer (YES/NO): NO